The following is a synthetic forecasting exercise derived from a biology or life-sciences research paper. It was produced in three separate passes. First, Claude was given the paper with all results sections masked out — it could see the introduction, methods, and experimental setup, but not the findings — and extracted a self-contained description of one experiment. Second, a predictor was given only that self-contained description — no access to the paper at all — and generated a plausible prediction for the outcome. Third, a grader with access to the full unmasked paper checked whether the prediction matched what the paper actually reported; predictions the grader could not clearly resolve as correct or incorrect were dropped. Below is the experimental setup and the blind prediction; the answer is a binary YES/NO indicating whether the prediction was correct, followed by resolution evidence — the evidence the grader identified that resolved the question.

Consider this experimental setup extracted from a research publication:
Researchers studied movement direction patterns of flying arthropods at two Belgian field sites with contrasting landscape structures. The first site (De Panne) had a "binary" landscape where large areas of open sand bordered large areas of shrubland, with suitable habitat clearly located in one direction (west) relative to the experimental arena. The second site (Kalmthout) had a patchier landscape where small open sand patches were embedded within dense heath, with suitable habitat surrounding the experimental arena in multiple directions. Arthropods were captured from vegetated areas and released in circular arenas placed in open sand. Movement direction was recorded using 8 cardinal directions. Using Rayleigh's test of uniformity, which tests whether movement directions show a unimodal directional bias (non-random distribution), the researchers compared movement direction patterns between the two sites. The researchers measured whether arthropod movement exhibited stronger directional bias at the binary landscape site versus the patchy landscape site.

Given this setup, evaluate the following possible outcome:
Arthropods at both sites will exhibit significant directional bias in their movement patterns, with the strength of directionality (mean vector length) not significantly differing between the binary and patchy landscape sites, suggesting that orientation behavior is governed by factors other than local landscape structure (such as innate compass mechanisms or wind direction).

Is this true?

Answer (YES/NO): NO